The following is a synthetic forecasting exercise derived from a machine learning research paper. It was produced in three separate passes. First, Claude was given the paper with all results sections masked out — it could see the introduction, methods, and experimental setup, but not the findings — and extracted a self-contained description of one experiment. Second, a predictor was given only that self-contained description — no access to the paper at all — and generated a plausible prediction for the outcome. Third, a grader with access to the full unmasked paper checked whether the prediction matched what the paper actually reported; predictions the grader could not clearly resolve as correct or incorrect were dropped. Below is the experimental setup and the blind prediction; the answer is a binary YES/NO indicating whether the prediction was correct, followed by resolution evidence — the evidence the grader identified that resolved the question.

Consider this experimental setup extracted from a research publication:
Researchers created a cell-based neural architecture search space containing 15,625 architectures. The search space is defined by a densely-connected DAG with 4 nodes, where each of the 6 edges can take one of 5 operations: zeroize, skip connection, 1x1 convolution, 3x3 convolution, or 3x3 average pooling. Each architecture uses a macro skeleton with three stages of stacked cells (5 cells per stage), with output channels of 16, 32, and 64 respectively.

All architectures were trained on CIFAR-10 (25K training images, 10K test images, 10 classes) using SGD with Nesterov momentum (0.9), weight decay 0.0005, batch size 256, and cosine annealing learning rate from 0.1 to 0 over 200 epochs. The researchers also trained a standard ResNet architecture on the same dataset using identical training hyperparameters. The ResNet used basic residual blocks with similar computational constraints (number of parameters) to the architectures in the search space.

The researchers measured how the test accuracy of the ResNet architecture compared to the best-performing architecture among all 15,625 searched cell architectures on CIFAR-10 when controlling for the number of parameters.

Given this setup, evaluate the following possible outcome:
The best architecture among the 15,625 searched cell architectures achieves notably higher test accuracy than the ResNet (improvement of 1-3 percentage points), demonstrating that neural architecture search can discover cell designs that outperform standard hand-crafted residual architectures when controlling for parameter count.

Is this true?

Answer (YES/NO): NO